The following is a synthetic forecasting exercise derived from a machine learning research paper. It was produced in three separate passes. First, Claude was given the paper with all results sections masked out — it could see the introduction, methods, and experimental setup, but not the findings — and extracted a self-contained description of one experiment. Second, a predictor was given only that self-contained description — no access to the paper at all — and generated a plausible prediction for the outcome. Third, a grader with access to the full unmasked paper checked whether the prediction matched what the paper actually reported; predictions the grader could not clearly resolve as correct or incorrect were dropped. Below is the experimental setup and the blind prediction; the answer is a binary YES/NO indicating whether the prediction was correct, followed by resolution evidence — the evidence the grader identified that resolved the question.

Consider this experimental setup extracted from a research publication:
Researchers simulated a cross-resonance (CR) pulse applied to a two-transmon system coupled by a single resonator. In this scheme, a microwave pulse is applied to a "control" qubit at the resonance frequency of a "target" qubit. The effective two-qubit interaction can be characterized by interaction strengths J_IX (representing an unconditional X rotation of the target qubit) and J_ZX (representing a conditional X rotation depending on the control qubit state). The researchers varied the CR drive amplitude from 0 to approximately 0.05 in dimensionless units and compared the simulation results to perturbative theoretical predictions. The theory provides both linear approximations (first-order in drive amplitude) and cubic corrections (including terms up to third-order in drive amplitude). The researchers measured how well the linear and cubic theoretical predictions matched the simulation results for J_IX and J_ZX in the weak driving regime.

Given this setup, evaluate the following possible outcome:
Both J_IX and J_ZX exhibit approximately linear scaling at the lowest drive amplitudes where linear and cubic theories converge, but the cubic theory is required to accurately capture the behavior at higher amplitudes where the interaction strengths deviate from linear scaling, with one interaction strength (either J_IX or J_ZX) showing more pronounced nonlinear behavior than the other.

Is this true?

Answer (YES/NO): NO